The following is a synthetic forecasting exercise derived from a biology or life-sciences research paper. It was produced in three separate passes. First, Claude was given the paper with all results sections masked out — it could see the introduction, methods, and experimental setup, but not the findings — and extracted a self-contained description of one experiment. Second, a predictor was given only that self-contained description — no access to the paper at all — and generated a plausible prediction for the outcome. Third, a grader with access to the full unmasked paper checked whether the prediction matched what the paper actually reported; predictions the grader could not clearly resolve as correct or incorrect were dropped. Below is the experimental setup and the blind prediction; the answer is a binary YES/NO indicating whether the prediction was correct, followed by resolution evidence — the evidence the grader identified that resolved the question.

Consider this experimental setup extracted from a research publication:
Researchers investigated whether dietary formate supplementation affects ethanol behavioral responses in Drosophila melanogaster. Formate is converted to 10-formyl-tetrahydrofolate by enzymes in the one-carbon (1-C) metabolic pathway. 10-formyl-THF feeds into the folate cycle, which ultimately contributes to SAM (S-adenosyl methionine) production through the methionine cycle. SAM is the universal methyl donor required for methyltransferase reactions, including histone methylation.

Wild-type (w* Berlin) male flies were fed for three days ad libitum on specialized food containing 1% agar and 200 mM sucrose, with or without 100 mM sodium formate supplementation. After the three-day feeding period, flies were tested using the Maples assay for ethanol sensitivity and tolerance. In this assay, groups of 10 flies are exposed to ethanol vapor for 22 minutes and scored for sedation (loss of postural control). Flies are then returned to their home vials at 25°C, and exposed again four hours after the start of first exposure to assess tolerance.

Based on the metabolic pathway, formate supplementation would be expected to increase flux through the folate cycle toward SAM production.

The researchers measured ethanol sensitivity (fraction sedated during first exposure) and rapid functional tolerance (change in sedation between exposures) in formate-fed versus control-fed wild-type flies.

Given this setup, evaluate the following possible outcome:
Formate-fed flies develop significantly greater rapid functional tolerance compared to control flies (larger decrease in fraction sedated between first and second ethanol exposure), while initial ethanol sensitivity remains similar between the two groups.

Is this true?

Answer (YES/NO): NO